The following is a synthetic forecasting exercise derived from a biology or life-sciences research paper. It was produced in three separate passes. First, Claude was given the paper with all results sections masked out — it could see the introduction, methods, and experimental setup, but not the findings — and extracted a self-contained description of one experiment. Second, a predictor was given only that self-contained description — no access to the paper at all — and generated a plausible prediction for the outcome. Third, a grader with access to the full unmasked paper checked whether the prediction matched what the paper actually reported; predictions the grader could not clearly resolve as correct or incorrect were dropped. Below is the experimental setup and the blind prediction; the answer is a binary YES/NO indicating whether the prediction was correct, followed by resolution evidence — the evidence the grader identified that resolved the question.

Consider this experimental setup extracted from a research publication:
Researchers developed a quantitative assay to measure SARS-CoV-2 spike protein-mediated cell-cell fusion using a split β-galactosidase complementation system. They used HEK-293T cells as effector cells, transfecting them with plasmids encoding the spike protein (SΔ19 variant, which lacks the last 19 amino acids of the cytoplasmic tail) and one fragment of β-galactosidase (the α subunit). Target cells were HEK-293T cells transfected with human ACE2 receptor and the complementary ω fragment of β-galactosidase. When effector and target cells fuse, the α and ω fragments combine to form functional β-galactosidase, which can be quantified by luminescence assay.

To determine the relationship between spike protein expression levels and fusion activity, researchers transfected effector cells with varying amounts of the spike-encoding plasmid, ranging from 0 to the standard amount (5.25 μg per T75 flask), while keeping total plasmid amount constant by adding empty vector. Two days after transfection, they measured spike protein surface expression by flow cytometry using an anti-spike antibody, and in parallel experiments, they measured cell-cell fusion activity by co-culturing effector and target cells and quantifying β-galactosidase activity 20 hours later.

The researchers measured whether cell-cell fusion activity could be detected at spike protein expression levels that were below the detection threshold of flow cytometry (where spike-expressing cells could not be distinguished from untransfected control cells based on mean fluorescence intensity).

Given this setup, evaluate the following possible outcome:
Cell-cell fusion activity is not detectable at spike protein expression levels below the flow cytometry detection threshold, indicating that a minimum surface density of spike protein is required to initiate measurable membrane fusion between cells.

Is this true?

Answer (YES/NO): NO